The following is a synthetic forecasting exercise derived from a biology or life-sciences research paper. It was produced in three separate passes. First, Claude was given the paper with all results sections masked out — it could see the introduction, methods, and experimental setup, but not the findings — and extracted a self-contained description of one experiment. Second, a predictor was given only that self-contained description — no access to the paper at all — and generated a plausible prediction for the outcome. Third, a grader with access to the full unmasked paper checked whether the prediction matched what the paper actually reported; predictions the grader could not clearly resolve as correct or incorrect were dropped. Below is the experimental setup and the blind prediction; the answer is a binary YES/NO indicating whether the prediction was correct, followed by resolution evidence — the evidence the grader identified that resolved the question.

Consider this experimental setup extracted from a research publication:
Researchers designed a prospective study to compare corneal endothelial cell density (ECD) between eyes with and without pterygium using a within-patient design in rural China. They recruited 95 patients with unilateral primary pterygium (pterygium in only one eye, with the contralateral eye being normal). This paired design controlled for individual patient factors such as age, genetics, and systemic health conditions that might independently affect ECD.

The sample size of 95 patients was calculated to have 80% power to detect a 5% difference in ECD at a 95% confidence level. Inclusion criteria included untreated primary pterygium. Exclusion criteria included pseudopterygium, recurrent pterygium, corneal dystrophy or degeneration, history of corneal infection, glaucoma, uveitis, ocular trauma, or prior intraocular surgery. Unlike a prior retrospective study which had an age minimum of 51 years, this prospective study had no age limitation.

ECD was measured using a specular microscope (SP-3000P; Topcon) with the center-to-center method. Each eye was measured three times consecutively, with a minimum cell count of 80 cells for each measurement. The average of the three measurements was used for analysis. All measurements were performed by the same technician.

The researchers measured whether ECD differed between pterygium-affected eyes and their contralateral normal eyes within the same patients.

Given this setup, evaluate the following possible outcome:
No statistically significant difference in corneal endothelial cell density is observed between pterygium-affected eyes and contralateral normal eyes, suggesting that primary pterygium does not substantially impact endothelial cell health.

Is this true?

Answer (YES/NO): YES